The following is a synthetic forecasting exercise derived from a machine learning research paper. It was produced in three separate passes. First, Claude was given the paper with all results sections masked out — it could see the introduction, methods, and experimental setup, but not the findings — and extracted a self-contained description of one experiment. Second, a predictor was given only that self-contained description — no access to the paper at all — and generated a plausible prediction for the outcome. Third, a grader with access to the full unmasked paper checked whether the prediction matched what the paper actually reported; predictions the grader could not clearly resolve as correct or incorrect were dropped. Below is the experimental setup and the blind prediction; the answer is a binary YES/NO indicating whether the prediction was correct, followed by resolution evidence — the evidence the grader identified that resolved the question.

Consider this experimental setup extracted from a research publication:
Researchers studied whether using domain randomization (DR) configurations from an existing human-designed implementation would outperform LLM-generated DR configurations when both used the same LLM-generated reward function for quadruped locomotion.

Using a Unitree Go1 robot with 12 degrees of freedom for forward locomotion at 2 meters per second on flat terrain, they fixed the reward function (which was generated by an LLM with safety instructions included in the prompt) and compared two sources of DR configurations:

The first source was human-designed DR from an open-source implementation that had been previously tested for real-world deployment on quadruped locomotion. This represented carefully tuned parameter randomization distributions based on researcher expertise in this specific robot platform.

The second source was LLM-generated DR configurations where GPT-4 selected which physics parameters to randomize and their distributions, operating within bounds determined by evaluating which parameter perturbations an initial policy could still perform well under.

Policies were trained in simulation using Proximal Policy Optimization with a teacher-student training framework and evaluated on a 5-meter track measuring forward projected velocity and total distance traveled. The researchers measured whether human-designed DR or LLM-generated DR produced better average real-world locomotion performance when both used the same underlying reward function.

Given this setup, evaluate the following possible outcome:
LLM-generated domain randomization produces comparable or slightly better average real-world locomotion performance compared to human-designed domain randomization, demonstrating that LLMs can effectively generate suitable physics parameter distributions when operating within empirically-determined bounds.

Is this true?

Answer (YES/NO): YES